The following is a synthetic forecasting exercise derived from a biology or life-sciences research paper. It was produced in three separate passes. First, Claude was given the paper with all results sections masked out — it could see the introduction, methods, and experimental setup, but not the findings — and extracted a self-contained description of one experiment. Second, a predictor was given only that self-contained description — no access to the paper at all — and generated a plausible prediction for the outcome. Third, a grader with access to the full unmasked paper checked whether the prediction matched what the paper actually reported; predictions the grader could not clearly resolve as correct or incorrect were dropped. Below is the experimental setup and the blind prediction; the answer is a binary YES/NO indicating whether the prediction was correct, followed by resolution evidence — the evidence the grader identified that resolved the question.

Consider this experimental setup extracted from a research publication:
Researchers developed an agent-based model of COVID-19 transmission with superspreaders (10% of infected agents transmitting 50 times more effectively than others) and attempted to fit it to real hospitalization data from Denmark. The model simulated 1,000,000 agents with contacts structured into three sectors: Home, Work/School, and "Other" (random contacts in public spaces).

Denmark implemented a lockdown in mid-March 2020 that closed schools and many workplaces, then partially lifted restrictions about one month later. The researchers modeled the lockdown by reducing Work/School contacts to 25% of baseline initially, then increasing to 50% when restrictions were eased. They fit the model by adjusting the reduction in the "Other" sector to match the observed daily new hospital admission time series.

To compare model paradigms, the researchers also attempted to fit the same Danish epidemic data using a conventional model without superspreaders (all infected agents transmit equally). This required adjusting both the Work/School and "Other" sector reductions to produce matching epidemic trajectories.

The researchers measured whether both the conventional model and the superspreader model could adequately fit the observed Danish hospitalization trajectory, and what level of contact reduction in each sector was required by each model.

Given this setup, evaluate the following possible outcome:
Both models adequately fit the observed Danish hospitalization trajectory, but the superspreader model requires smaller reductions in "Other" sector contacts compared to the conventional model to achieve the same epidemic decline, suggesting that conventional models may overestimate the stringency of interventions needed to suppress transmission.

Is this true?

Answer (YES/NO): YES